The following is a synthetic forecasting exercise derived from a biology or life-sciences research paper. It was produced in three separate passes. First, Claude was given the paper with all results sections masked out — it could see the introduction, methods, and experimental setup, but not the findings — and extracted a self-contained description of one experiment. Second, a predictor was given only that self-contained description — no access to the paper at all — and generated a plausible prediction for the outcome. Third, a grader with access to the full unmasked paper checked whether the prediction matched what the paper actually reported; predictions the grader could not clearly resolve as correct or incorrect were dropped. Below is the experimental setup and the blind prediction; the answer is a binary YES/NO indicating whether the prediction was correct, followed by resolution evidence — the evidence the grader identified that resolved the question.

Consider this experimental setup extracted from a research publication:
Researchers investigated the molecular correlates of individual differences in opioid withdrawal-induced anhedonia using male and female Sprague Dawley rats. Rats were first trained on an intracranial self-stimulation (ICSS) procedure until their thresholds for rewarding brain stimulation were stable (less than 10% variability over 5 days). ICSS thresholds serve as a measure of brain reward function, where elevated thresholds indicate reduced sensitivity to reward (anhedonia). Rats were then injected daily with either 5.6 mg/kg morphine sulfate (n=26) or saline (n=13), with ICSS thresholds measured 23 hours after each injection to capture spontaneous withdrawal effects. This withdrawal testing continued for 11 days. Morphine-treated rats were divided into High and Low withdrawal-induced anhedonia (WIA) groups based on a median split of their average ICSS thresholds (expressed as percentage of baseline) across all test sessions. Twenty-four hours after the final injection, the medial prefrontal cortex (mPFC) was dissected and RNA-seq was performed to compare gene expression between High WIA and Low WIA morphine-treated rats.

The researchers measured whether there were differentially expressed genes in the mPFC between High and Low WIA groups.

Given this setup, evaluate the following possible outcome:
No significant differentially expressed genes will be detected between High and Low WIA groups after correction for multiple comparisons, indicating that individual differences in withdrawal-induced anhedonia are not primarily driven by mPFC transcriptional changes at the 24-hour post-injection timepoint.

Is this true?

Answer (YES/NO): NO